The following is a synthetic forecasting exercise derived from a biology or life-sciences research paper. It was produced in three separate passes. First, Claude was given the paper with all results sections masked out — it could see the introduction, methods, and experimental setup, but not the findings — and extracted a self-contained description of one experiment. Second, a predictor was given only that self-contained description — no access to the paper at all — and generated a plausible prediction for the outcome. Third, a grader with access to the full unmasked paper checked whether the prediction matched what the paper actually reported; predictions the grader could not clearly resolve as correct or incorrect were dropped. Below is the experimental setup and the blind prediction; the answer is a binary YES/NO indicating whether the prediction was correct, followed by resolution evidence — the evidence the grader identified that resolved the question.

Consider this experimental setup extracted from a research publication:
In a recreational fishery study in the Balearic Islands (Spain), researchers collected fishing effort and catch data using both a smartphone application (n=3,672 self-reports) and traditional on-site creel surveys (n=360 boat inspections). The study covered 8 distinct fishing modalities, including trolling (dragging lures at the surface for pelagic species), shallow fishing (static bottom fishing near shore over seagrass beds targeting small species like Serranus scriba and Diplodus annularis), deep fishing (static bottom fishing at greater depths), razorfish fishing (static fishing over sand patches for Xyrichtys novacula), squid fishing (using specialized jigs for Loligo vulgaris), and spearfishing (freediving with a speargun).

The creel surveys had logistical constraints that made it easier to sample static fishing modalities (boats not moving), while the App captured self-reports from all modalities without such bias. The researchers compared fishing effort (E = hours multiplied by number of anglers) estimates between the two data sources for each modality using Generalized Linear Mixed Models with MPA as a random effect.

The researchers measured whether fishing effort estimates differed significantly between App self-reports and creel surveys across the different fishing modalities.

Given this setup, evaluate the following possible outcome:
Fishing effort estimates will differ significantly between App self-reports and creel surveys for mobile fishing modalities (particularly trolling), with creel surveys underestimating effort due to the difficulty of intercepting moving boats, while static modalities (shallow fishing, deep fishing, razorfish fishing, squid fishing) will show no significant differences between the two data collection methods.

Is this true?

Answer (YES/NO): NO